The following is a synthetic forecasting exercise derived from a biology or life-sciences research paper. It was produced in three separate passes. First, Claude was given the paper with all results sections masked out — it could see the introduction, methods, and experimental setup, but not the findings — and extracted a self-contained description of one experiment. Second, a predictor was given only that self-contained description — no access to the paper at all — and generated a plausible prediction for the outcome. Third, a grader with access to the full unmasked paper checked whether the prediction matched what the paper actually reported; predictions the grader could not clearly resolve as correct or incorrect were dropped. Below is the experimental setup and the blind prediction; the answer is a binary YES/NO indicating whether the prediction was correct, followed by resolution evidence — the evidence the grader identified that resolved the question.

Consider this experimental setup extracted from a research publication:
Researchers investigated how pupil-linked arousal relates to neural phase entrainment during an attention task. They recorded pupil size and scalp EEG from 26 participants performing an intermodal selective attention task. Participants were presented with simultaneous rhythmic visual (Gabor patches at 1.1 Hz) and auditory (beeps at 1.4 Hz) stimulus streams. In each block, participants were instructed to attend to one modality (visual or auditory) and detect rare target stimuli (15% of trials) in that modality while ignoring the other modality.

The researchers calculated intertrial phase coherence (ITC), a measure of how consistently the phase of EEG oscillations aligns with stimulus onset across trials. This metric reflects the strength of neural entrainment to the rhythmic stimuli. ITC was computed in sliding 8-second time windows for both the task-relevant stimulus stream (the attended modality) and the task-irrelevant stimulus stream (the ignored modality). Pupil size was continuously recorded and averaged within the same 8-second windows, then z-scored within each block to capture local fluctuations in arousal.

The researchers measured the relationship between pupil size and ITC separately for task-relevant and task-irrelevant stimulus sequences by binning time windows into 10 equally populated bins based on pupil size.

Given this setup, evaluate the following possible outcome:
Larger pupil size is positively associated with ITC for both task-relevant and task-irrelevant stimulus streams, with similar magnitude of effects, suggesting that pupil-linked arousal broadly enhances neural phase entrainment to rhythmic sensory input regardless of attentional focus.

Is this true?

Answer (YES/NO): NO